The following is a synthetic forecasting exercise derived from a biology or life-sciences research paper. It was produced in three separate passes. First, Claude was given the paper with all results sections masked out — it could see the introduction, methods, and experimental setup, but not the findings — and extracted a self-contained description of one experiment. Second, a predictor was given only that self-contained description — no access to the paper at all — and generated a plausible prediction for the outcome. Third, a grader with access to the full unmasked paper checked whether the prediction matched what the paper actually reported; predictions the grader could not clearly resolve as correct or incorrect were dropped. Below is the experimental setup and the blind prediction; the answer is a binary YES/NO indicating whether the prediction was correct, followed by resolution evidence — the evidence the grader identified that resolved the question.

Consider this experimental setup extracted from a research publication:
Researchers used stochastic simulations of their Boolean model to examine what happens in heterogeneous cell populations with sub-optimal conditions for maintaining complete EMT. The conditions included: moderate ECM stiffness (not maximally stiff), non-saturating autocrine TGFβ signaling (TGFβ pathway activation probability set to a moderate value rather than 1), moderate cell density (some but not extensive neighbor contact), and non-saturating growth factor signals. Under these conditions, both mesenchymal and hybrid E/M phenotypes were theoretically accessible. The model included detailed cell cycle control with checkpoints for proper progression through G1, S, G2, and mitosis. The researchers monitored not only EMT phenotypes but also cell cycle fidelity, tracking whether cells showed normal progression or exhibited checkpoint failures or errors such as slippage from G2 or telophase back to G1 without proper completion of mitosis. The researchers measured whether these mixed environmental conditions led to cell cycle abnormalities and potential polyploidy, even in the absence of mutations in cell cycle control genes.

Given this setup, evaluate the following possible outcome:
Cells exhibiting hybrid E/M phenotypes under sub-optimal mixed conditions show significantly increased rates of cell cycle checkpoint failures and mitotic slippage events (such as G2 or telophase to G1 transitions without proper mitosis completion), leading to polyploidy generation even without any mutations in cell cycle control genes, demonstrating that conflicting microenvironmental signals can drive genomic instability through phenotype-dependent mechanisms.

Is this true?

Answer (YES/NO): NO